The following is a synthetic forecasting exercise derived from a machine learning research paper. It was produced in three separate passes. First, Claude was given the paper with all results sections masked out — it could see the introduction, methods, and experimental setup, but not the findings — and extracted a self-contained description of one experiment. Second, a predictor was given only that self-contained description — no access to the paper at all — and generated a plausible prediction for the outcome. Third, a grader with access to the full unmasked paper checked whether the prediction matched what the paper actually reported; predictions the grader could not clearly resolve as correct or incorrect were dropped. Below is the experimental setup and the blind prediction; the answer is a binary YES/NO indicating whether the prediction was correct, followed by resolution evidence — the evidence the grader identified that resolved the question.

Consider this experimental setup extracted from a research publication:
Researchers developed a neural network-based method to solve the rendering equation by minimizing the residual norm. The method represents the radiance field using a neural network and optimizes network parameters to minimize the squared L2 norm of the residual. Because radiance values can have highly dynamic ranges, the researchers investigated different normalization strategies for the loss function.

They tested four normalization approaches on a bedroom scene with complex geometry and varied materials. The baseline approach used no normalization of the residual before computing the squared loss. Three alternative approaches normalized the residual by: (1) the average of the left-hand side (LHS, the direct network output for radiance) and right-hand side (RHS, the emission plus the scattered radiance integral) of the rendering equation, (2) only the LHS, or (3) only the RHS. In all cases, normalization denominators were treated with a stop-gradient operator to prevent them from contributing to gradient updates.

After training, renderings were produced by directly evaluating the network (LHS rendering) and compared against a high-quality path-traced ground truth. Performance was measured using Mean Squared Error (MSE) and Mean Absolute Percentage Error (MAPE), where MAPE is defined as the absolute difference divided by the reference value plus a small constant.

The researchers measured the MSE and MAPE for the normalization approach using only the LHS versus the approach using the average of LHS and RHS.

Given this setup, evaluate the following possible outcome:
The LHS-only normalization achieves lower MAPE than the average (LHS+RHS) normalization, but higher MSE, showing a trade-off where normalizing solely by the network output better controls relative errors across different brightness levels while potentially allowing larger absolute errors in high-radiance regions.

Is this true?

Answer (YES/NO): NO